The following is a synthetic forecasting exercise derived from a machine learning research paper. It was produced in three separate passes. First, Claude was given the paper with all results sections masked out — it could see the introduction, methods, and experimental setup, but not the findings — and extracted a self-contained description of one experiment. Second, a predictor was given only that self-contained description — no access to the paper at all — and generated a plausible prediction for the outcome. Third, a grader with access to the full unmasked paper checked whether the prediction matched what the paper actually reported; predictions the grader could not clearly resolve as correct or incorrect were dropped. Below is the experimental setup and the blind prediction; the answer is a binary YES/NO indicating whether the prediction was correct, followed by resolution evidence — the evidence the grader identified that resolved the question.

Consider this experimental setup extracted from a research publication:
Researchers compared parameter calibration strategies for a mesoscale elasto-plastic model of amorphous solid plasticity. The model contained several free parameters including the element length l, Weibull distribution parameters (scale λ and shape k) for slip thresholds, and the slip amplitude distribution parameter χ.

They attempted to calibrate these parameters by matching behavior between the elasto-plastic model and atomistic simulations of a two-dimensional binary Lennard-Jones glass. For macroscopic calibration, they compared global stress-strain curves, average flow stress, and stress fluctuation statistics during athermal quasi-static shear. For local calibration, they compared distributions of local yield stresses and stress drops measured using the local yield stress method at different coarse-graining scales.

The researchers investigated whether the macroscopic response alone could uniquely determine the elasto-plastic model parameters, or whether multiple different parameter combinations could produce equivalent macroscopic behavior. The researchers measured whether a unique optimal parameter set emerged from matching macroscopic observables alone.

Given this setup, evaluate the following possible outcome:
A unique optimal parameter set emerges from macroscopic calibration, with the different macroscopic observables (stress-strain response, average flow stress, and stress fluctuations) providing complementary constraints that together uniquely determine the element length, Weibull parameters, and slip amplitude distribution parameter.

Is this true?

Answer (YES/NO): NO